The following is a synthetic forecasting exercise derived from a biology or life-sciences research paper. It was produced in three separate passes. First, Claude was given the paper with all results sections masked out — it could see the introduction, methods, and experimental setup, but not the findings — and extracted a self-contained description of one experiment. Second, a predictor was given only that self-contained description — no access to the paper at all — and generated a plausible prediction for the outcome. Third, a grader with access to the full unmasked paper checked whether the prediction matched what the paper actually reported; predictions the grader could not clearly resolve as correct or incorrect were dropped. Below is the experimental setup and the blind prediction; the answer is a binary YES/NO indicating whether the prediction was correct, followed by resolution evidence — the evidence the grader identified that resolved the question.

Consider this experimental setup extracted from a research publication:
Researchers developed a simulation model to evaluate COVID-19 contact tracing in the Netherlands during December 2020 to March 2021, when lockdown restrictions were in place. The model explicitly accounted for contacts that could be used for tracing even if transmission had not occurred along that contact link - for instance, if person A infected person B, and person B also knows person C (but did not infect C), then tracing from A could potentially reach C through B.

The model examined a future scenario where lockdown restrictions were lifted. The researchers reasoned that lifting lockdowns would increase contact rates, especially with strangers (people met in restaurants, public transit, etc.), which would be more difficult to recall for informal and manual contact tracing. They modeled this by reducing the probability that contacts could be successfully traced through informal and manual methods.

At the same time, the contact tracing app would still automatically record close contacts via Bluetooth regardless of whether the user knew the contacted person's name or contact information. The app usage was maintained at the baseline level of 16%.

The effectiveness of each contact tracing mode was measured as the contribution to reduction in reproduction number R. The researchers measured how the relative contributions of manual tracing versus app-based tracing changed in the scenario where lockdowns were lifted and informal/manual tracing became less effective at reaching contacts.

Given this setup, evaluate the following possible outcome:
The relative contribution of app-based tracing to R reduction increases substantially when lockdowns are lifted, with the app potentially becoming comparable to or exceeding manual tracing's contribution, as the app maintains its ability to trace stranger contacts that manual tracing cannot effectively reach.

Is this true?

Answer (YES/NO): NO